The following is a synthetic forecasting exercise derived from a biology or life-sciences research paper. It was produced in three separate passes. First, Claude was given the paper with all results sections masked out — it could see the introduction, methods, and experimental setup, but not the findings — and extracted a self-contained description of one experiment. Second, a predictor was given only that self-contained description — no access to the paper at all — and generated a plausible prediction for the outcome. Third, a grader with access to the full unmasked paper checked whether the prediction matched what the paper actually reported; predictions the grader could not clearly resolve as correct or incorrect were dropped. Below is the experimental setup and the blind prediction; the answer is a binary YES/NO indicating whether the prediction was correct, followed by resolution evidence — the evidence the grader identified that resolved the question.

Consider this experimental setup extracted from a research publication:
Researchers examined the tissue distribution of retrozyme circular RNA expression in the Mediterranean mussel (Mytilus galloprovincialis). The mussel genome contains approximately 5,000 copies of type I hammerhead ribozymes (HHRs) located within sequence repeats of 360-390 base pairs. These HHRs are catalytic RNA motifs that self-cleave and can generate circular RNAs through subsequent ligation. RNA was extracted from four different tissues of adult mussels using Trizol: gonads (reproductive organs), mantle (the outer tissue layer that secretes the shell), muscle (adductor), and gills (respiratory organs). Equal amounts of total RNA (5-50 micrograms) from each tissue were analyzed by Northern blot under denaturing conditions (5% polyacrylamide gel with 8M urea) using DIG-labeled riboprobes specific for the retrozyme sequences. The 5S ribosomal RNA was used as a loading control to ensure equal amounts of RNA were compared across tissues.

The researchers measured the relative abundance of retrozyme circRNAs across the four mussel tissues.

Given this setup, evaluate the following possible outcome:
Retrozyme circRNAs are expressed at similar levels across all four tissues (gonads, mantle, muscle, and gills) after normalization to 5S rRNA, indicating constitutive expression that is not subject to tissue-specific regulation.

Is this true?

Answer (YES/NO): NO